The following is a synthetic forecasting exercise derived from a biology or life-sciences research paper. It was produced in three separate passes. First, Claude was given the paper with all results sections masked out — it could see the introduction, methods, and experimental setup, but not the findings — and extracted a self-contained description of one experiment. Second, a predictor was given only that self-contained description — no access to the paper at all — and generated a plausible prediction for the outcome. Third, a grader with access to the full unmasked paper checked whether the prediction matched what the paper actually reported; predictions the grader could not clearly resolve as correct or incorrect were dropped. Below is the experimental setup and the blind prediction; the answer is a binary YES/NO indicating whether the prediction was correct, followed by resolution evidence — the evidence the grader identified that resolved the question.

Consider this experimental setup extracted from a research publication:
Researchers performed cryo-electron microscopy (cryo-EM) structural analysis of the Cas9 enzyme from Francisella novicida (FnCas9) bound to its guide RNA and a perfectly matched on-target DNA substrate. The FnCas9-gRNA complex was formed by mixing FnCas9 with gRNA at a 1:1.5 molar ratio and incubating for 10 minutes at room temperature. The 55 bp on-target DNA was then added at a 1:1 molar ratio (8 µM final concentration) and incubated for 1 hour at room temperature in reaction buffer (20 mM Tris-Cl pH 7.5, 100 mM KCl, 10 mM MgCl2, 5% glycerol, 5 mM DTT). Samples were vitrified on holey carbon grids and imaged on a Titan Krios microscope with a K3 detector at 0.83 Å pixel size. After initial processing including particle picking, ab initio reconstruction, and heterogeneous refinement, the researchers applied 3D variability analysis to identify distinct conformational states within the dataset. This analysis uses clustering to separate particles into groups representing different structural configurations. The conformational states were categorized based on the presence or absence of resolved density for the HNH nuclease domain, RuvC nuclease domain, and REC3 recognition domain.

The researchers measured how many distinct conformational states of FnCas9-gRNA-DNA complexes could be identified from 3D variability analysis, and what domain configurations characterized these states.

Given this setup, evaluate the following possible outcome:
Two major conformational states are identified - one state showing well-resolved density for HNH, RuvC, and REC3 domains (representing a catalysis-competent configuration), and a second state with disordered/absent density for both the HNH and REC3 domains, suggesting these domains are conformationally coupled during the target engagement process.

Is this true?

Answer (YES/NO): NO